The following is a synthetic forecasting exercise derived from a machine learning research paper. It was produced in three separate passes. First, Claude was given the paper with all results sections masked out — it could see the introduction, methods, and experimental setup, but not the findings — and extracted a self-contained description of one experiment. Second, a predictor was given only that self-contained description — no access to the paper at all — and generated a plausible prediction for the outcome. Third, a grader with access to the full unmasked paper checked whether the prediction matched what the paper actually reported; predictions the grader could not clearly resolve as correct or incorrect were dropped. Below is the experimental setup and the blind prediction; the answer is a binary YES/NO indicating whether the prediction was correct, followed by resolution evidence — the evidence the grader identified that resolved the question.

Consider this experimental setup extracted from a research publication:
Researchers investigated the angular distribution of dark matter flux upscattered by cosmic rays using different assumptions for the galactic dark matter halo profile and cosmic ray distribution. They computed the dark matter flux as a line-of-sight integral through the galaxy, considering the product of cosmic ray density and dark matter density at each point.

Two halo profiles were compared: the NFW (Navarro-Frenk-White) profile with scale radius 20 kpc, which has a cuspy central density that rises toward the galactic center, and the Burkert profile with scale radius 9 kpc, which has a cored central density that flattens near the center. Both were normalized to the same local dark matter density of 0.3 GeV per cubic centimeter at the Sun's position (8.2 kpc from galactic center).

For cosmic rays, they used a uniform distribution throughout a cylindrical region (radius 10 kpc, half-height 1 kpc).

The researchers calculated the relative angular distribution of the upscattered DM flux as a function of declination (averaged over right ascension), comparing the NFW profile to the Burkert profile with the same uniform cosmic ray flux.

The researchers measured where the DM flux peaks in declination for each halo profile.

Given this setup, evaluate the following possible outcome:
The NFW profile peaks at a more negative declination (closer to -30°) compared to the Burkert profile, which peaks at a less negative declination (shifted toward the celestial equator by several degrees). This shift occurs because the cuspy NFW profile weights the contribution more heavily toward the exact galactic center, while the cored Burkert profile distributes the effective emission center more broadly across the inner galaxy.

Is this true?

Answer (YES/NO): NO